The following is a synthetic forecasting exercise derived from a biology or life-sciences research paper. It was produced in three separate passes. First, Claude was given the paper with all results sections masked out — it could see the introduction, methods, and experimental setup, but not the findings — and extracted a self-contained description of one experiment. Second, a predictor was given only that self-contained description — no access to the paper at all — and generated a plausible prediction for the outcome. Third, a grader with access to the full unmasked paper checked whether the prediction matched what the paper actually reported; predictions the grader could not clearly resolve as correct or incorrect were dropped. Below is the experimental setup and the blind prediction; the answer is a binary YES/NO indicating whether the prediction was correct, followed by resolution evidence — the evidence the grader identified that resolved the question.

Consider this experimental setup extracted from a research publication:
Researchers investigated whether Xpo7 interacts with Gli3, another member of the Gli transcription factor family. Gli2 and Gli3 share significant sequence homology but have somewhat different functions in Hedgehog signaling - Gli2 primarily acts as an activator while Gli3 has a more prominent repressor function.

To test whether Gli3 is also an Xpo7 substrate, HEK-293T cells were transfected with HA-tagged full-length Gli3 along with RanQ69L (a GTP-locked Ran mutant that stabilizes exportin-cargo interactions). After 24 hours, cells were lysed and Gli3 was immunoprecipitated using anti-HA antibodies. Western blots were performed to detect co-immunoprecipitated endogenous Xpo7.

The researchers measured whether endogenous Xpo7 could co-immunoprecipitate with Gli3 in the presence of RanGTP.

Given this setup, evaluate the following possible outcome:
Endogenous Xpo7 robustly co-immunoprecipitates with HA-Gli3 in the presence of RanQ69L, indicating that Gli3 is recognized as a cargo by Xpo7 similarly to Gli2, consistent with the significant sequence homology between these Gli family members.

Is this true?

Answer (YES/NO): YES